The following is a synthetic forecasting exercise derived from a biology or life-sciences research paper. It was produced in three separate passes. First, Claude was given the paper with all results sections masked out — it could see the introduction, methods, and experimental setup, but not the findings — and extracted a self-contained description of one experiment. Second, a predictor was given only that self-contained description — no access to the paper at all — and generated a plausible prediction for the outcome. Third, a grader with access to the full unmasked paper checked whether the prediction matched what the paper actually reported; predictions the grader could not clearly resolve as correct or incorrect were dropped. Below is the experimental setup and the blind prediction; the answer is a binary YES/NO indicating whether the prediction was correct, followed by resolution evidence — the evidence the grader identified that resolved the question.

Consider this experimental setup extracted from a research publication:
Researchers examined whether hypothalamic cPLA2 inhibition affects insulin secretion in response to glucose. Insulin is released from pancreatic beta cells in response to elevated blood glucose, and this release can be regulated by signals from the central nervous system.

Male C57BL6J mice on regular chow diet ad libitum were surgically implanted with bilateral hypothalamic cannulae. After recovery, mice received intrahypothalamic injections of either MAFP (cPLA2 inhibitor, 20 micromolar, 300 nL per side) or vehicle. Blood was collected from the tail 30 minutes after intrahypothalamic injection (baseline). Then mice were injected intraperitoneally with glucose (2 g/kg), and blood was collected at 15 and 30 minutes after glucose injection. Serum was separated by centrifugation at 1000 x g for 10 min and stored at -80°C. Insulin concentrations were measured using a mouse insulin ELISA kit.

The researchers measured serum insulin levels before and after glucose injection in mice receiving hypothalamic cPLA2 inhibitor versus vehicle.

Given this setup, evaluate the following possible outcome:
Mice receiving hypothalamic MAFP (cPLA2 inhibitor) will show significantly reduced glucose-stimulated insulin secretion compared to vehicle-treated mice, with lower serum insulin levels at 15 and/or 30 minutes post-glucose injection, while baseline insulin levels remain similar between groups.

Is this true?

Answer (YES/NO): NO